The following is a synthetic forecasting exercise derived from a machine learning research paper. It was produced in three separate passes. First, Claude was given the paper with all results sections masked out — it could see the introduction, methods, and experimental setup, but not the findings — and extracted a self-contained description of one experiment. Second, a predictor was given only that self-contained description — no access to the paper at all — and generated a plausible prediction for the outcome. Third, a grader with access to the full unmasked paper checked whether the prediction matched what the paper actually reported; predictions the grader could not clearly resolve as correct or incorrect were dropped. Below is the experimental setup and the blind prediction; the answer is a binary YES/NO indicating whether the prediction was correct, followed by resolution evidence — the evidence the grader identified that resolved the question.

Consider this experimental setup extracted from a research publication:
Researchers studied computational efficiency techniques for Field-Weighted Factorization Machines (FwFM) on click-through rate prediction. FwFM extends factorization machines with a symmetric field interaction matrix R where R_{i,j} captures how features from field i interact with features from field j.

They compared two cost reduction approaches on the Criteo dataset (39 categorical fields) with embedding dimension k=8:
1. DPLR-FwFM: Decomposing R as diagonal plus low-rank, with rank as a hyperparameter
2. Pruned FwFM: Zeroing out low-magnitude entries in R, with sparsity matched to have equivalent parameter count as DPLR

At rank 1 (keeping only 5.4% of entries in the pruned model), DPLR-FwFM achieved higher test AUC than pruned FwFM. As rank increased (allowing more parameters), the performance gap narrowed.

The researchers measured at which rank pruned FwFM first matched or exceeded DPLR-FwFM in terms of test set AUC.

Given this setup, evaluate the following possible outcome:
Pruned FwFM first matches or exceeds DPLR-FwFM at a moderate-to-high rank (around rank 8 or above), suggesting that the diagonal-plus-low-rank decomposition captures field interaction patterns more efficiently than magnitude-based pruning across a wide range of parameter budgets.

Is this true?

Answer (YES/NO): NO